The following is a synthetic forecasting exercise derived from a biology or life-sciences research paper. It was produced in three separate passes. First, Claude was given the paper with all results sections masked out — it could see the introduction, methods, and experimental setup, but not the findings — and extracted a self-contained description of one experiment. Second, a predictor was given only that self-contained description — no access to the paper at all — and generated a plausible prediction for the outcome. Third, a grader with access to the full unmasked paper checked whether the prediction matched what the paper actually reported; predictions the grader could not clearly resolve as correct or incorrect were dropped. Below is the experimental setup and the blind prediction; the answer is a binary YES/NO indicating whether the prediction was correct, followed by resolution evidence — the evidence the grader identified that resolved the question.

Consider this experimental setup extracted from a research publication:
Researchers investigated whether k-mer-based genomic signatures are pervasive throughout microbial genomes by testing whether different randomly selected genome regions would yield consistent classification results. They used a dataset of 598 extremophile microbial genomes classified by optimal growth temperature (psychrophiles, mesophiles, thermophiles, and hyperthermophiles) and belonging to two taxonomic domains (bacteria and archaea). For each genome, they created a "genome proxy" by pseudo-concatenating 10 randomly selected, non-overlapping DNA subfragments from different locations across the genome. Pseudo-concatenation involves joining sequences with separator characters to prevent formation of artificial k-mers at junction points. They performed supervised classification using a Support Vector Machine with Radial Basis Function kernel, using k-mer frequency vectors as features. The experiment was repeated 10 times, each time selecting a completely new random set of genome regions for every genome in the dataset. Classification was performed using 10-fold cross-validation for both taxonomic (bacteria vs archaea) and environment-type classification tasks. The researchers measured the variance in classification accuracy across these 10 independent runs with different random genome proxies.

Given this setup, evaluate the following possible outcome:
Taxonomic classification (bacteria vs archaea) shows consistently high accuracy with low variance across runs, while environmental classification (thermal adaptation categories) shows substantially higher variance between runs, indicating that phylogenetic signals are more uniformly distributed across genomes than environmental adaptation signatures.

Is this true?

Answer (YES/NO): NO